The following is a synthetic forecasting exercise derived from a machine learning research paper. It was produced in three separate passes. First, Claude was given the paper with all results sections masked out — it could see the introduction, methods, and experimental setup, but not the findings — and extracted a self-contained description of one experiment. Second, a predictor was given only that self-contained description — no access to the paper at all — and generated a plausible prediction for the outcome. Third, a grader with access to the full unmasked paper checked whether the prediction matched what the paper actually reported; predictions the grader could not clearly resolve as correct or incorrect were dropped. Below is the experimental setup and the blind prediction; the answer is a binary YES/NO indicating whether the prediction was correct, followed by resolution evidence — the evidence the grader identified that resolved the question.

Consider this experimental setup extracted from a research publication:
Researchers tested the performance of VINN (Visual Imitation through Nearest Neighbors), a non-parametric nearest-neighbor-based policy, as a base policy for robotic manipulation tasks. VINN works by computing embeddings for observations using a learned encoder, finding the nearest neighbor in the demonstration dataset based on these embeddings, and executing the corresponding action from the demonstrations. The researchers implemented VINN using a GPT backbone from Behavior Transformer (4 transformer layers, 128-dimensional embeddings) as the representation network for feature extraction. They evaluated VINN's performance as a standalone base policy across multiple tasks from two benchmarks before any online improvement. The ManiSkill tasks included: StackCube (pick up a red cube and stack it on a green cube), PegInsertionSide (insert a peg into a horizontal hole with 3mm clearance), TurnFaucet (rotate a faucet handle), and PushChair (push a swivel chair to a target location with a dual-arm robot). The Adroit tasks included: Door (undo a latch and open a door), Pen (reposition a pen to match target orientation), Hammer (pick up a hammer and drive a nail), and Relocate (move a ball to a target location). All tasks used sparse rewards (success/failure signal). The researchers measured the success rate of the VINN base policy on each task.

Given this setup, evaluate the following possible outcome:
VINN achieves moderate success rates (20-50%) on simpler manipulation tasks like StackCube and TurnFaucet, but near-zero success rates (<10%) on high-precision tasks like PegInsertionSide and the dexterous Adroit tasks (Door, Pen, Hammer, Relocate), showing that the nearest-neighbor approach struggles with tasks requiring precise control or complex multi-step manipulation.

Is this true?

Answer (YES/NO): NO